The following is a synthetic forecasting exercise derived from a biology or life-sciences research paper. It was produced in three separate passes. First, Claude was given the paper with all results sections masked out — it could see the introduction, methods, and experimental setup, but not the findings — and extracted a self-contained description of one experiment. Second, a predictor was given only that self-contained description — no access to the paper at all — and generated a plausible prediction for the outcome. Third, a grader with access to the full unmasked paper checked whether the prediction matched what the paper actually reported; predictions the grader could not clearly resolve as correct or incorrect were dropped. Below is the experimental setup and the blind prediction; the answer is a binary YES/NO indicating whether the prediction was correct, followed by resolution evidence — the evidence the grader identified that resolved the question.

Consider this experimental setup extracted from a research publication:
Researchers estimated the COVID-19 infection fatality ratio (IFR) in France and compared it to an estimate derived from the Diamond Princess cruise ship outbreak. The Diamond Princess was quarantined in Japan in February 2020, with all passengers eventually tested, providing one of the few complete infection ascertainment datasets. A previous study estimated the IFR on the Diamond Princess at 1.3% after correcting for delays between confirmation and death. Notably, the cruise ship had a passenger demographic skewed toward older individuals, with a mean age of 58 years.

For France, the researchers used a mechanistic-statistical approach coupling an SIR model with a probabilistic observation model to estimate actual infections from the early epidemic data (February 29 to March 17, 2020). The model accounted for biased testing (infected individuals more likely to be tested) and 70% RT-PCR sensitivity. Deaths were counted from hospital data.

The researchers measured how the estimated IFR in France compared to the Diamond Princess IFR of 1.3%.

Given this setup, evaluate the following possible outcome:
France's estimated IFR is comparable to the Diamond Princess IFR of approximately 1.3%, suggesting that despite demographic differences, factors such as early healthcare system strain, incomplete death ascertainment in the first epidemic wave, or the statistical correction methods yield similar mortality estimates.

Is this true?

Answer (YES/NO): NO